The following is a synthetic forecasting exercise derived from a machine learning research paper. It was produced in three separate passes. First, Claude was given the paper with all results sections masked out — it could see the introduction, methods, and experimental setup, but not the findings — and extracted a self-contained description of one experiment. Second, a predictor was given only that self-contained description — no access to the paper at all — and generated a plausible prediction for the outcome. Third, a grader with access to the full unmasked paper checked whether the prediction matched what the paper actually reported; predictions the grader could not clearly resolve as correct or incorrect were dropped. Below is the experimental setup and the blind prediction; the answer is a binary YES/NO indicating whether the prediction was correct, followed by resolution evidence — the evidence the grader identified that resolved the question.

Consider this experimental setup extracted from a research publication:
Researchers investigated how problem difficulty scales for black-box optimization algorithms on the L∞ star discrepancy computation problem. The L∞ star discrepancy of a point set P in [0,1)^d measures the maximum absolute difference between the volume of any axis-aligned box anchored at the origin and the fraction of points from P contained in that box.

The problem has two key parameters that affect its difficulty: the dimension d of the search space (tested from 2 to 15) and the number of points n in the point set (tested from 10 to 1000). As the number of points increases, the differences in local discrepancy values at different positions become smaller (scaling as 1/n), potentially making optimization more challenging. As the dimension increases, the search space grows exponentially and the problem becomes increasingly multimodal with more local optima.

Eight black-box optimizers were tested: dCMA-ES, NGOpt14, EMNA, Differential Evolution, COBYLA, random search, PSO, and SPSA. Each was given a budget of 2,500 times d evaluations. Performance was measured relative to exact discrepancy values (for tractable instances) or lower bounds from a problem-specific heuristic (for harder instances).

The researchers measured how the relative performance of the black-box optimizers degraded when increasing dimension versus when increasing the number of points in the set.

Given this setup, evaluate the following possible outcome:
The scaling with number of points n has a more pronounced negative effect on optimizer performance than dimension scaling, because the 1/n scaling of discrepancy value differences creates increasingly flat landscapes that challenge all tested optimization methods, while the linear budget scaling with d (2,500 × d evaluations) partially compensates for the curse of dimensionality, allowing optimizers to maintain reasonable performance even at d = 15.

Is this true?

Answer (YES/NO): NO